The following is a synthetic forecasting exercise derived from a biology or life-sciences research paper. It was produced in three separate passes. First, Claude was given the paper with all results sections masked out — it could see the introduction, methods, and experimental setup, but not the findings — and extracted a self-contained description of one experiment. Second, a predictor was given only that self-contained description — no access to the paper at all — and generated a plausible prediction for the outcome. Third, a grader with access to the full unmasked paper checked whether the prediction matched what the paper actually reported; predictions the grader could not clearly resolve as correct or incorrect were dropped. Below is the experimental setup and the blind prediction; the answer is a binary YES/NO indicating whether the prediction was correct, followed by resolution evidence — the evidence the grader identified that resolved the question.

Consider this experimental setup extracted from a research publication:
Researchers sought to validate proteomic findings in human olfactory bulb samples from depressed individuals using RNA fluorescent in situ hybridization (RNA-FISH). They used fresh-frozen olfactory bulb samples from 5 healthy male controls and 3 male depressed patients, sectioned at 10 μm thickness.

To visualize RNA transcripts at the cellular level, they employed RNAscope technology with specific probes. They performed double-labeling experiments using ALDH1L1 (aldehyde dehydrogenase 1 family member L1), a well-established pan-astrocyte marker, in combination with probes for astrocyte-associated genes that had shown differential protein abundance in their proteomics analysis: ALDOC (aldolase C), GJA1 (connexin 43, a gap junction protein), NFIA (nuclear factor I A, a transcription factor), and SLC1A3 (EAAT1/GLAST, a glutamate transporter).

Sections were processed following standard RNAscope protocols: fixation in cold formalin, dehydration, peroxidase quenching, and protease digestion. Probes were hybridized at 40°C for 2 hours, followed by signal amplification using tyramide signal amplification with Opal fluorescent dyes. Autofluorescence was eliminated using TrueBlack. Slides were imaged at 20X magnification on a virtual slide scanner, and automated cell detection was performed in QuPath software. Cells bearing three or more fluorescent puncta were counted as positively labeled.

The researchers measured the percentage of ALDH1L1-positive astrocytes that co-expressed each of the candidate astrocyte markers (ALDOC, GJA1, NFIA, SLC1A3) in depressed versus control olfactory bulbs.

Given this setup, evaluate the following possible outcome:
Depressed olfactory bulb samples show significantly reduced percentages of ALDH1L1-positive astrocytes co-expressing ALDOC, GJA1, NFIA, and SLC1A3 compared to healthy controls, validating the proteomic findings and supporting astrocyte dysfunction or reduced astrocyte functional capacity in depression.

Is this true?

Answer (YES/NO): YES